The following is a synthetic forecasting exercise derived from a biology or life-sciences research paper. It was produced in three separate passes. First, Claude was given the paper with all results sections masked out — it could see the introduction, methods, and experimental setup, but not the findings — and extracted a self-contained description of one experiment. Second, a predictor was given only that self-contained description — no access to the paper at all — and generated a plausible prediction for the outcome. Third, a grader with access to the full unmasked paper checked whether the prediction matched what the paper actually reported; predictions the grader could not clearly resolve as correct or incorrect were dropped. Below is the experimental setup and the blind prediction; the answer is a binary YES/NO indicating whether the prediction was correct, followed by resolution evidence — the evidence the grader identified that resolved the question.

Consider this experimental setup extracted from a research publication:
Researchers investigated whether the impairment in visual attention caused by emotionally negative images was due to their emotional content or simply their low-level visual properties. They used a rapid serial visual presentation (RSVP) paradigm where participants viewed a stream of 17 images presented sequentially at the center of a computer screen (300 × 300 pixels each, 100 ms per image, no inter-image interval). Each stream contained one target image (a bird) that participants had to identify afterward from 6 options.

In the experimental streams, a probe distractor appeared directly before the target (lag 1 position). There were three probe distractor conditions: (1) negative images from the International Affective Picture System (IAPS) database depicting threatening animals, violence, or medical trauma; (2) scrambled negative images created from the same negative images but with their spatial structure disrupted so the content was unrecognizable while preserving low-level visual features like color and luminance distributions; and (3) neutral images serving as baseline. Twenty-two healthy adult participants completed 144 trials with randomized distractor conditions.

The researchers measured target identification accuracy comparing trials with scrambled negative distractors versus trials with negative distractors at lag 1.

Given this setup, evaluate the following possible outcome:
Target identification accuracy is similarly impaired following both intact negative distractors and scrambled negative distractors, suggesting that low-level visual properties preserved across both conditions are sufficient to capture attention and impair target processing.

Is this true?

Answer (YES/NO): NO